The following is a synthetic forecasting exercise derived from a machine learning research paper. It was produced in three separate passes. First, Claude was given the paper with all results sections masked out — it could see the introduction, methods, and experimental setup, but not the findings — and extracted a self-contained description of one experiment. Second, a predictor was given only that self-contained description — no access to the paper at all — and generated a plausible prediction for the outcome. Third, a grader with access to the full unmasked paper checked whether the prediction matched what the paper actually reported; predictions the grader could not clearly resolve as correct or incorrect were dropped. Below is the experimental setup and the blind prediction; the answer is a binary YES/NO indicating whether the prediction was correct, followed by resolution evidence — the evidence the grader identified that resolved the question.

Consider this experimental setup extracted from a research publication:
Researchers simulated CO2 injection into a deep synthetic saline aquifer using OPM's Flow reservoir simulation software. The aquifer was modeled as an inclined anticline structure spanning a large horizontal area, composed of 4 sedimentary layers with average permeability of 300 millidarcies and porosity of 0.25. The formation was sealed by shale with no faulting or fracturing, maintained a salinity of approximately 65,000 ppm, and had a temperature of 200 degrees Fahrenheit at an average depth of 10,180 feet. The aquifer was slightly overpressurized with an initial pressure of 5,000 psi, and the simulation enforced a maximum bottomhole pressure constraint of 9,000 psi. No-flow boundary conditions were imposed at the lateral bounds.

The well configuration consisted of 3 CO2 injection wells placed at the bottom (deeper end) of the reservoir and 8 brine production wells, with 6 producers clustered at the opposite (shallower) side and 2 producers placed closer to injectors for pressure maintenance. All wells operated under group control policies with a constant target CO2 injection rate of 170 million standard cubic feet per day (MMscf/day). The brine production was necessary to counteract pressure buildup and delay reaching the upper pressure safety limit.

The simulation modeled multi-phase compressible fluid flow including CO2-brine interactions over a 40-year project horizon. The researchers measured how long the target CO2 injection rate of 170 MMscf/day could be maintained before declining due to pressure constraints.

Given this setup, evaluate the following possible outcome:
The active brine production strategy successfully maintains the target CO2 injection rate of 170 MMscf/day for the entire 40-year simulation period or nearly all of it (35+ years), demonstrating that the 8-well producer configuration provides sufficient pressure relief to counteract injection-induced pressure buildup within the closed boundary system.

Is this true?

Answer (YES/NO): NO